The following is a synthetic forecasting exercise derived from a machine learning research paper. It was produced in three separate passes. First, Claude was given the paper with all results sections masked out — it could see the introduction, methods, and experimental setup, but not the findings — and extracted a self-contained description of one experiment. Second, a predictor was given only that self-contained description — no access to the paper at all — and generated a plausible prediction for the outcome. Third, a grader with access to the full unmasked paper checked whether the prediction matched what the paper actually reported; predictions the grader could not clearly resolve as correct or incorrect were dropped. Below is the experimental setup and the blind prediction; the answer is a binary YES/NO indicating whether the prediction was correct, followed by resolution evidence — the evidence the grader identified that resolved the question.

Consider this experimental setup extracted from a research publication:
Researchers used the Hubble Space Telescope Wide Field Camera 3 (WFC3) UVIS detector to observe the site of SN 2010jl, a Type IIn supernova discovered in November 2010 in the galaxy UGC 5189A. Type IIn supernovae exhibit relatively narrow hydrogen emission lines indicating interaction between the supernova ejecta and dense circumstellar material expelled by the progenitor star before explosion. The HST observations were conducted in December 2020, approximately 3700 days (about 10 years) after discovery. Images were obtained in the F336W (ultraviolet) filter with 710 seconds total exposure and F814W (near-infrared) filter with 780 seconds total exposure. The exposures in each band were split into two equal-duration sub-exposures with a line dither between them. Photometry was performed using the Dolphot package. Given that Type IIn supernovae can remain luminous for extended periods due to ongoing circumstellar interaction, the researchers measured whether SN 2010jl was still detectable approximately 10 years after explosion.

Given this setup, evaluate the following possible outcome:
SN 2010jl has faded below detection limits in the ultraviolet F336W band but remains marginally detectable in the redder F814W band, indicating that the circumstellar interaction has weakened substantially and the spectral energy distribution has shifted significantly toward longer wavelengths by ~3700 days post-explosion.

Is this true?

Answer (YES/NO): NO